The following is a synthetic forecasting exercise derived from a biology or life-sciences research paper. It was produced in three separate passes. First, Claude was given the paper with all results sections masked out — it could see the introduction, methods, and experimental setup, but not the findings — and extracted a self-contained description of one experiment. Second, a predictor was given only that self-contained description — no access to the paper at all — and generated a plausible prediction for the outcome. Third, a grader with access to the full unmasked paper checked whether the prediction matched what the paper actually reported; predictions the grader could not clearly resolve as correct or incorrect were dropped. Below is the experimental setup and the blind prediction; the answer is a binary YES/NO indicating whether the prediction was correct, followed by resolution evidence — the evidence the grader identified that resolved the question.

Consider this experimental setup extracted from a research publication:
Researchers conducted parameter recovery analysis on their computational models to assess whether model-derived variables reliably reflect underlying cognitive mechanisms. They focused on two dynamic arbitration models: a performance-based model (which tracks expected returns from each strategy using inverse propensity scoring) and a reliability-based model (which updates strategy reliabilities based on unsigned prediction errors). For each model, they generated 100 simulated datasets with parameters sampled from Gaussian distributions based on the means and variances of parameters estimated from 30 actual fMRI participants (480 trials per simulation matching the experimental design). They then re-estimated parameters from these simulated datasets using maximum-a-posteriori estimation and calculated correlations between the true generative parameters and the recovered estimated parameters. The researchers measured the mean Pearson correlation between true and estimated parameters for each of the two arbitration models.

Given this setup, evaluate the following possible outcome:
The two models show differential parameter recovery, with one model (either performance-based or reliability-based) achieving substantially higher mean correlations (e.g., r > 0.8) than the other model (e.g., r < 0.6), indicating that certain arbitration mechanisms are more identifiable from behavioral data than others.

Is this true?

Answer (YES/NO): NO